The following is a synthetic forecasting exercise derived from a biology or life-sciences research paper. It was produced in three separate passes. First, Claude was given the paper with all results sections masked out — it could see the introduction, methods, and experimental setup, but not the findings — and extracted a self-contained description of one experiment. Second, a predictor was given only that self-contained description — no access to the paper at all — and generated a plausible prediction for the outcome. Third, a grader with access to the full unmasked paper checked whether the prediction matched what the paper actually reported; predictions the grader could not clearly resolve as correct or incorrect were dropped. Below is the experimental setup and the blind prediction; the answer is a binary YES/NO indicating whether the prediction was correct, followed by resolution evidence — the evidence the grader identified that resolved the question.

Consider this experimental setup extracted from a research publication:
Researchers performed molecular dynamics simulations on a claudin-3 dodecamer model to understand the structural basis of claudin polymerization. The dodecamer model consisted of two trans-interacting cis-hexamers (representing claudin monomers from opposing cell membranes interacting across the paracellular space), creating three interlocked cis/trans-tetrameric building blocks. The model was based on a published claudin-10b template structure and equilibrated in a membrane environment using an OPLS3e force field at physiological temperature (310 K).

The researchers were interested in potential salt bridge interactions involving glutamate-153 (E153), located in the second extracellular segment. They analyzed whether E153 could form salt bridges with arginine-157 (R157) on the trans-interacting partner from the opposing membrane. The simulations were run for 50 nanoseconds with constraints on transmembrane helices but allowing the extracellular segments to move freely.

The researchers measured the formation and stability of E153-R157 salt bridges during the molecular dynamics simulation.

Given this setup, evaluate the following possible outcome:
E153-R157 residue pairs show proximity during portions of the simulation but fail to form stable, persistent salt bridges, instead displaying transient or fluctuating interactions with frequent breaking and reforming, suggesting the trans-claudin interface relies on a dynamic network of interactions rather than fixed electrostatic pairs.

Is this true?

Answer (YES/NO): NO